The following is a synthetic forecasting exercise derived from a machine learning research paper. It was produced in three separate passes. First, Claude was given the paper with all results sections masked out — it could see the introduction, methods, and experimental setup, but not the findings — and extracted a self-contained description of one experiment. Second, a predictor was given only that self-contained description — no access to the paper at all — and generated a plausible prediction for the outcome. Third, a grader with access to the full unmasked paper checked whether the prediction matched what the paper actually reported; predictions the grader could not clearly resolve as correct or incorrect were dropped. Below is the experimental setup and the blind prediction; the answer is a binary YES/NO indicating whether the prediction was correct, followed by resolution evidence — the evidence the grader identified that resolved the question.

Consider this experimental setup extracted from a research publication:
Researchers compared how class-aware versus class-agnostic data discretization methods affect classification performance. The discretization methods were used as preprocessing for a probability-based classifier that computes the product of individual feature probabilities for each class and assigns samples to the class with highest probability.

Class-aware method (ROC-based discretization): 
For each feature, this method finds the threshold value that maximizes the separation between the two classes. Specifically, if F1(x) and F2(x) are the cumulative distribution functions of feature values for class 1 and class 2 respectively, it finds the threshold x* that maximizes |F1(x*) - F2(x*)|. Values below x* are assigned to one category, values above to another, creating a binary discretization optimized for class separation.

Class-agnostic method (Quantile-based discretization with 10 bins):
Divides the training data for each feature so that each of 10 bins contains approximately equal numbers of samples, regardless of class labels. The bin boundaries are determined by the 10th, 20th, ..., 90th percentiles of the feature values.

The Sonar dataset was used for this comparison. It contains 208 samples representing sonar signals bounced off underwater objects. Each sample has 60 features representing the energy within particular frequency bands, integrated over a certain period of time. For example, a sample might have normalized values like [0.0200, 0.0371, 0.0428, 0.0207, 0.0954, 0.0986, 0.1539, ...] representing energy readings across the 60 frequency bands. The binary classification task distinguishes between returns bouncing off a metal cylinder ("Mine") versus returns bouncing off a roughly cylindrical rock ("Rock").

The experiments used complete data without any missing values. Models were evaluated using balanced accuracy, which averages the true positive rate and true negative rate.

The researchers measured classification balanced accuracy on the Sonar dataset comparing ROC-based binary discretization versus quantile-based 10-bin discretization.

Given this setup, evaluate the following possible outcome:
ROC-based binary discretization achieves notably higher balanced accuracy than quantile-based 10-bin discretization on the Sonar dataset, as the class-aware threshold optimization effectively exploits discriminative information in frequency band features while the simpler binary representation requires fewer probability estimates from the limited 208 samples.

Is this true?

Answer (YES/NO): NO